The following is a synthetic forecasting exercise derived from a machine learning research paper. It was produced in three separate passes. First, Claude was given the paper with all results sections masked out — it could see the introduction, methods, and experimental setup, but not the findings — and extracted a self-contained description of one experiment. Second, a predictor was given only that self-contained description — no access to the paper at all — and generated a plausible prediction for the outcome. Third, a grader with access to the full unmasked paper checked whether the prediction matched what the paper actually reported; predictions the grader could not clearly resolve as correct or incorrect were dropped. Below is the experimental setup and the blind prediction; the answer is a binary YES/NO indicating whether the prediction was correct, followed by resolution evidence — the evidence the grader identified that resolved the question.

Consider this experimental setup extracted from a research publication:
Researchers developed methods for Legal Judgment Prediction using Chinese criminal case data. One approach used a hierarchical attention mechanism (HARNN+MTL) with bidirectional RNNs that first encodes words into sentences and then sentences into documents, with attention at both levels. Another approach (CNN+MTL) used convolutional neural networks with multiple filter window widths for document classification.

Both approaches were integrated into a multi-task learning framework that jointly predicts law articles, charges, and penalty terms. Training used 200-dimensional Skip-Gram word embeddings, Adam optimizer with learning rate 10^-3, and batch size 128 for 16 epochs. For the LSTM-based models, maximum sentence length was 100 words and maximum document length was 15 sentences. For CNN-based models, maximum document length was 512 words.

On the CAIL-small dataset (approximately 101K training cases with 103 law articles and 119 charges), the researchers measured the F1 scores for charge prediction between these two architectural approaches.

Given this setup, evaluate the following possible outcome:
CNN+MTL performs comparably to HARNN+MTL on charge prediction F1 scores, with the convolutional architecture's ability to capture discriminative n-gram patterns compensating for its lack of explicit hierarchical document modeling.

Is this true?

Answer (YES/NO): NO